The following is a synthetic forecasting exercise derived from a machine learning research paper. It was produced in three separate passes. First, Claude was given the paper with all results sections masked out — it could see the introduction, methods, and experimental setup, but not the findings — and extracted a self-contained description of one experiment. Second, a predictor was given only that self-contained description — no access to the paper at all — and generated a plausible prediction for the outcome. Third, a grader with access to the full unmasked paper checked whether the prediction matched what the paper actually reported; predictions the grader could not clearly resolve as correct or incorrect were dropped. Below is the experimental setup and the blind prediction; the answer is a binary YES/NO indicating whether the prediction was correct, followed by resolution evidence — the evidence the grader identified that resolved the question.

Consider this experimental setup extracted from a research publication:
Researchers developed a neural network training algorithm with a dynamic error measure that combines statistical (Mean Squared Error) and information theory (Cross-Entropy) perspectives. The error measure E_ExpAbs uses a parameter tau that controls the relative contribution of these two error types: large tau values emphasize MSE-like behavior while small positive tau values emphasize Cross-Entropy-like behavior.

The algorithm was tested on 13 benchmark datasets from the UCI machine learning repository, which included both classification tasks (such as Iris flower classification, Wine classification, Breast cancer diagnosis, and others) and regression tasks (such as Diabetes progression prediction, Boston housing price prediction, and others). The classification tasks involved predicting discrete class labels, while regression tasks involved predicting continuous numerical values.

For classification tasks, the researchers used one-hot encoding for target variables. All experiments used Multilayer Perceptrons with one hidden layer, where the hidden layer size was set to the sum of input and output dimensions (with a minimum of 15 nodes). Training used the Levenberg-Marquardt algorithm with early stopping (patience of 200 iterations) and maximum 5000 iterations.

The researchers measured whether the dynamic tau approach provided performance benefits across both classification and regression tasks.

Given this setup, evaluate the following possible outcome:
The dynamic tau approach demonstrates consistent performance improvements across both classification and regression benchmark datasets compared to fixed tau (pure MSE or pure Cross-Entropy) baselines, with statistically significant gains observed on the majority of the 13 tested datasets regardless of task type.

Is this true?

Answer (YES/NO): NO